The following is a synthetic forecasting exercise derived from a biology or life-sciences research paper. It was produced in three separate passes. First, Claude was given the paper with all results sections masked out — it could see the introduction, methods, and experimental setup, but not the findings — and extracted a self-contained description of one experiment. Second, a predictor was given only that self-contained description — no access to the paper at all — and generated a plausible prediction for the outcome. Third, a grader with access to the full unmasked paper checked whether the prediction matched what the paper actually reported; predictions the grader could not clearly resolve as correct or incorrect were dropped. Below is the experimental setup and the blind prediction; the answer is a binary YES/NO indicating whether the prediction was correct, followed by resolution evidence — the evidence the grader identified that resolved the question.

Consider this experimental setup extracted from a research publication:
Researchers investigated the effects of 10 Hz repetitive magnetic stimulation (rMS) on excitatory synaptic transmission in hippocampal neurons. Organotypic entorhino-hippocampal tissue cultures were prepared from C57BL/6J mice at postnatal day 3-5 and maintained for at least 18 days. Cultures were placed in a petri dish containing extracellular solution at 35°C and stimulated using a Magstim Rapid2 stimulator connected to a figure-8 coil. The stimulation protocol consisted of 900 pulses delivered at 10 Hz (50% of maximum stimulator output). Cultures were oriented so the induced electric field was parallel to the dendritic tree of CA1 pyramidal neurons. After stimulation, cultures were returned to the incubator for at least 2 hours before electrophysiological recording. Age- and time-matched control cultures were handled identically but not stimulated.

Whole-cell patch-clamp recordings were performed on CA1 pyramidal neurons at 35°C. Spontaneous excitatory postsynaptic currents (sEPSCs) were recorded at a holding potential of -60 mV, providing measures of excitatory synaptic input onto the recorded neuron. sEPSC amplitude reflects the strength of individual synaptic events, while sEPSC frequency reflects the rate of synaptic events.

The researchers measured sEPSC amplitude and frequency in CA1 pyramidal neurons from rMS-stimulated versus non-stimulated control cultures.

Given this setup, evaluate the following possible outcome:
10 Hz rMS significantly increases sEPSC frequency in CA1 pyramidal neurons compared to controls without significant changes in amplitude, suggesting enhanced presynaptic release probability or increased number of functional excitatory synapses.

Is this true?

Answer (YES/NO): NO